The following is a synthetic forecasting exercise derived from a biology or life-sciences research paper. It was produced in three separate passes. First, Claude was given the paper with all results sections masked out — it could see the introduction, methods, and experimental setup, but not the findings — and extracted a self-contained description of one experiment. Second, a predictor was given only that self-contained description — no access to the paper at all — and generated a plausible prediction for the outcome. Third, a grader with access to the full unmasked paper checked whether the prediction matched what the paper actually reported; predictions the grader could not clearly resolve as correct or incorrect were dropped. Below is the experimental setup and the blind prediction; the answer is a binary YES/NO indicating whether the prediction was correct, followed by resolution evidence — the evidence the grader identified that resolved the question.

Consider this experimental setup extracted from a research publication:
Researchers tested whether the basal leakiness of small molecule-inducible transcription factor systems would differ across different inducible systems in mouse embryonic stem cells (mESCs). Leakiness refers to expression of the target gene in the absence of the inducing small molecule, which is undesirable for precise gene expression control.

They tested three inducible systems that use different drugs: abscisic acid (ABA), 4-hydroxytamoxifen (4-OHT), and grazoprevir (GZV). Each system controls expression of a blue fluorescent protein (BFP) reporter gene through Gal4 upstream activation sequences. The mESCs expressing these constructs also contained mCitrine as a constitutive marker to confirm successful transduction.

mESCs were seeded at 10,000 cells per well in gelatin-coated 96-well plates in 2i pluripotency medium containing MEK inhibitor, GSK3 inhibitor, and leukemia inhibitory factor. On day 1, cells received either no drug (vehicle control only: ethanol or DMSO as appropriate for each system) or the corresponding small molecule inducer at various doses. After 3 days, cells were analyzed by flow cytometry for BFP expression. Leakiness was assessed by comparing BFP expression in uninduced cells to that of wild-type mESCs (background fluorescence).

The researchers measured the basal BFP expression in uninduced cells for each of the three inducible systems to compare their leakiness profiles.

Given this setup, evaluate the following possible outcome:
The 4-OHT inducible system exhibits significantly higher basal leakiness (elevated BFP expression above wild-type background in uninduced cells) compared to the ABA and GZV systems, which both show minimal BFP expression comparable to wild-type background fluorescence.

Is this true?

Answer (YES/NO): NO